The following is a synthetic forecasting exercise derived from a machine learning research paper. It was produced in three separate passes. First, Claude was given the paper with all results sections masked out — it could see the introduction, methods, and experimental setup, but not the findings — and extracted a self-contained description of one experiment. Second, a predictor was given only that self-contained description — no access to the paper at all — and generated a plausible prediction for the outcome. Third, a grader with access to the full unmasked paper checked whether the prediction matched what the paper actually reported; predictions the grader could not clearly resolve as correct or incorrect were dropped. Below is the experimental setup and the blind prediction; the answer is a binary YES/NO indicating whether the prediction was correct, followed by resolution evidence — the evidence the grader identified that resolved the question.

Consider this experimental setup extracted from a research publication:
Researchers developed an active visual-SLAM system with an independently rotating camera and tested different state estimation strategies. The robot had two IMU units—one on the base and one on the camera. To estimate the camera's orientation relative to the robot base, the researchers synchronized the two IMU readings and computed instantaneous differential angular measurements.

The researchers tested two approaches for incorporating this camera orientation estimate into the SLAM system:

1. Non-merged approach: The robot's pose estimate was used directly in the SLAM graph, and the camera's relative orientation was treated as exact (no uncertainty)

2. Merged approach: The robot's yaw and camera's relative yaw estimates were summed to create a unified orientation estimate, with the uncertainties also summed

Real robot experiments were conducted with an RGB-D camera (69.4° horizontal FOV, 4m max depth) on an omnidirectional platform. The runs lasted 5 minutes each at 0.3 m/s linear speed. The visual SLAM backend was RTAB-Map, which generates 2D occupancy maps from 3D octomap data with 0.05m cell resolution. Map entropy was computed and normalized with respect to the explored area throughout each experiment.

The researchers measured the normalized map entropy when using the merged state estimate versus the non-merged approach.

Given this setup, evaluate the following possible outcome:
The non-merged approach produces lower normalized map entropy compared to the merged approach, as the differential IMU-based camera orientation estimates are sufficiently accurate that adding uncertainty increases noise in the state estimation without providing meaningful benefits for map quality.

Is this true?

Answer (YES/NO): NO